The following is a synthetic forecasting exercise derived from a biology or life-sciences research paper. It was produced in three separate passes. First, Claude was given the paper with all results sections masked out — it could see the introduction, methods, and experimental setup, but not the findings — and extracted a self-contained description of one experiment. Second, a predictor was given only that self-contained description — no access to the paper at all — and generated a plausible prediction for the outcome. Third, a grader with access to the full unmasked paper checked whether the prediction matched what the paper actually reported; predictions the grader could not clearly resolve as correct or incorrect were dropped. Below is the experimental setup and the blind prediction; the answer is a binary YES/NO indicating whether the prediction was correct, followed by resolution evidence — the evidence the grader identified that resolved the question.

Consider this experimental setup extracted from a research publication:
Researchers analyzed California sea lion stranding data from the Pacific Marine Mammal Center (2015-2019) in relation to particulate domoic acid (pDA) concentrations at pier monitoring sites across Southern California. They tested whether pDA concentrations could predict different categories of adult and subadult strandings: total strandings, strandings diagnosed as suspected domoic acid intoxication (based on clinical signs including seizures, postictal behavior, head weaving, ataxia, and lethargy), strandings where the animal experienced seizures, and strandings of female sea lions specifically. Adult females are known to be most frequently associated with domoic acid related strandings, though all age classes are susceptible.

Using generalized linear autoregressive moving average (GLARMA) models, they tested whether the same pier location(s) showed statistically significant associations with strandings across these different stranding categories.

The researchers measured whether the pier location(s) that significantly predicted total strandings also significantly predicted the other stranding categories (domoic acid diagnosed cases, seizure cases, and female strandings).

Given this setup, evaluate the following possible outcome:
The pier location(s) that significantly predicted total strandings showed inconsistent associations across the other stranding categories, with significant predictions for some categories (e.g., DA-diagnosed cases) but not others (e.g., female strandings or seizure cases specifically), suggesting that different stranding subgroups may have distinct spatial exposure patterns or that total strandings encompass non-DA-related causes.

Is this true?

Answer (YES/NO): NO